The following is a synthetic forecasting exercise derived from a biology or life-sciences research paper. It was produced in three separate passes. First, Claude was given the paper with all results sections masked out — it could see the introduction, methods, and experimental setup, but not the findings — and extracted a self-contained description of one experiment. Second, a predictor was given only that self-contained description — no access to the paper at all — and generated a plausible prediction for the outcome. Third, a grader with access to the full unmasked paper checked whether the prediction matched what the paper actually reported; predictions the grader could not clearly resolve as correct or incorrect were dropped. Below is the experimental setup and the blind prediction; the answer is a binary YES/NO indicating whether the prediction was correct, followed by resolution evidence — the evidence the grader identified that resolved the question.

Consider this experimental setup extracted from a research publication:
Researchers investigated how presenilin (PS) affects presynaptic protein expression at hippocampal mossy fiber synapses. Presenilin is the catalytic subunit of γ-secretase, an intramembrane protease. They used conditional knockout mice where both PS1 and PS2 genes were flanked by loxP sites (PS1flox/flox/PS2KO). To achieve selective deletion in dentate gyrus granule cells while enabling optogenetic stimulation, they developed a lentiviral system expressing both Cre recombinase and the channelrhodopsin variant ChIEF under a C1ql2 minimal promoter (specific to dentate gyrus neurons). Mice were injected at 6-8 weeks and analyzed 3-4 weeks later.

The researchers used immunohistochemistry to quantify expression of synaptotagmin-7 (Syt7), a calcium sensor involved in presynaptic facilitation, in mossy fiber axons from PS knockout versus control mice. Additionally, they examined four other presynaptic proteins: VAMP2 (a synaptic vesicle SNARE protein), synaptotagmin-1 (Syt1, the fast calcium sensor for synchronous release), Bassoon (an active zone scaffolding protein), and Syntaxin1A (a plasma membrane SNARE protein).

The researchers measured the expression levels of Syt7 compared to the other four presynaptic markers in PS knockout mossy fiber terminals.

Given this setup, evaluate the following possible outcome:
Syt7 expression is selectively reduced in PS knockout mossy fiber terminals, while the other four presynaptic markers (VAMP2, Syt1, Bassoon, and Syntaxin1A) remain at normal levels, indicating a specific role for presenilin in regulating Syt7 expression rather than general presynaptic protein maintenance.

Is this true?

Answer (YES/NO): YES